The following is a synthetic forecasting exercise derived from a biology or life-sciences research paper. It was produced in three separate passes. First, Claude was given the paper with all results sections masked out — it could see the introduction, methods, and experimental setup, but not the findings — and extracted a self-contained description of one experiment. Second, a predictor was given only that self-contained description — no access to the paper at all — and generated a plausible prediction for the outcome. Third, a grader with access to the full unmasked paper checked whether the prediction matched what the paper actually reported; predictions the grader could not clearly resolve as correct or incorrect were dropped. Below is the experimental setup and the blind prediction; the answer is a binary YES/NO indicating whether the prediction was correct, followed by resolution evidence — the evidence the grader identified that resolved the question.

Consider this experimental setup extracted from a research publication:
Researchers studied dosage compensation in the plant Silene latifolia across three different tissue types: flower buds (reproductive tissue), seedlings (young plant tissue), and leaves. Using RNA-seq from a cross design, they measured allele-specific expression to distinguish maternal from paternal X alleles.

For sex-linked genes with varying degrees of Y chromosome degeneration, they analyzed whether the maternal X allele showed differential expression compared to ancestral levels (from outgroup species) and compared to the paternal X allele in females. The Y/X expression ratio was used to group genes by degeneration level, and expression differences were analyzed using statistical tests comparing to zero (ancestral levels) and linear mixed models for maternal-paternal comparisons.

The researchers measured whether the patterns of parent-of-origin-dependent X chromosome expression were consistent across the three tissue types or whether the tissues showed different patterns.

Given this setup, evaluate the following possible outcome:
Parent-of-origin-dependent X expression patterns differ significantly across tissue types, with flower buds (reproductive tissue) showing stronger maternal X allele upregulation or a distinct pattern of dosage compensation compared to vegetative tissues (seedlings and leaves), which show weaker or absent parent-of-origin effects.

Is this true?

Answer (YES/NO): NO